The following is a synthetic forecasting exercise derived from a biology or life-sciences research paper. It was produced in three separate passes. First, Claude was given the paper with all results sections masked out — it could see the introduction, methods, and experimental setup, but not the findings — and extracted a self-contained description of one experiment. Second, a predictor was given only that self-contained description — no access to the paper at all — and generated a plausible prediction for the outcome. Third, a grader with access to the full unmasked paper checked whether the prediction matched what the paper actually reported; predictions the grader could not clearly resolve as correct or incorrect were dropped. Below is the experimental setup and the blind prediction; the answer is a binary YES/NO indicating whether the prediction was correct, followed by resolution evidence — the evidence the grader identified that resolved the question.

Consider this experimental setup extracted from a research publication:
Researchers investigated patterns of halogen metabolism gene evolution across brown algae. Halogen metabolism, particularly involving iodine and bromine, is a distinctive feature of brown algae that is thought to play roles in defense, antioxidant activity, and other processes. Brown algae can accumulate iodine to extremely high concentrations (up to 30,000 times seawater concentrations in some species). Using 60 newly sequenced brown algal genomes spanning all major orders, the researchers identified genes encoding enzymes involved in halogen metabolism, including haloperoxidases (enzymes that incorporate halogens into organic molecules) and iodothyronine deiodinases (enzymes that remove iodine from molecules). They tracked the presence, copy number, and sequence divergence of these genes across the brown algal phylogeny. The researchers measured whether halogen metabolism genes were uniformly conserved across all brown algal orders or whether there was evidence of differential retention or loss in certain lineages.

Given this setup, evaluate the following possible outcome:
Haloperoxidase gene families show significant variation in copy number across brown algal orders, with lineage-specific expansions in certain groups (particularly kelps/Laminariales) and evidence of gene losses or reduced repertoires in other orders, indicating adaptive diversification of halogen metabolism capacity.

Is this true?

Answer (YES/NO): YES